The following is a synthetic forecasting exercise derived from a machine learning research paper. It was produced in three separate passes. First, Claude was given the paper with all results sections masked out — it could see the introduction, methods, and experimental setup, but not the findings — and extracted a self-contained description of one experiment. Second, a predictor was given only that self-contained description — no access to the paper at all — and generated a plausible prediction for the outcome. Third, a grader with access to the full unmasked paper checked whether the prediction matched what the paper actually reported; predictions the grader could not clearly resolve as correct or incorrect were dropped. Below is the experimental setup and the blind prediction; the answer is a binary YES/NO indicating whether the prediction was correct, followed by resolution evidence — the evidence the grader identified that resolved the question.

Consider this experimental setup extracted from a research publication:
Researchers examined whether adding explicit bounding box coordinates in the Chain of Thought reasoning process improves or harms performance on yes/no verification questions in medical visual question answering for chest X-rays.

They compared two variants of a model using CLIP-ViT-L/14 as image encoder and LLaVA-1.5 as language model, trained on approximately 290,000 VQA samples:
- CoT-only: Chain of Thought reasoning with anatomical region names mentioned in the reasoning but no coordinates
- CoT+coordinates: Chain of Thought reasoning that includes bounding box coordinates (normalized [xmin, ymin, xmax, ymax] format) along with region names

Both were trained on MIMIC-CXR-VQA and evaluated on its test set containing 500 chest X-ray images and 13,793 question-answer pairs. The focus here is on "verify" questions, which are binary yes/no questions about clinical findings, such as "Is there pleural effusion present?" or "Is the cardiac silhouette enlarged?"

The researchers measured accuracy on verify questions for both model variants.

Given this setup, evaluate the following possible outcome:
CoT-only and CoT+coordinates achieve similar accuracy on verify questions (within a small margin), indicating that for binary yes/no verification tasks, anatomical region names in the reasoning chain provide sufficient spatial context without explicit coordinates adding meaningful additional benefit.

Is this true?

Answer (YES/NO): NO